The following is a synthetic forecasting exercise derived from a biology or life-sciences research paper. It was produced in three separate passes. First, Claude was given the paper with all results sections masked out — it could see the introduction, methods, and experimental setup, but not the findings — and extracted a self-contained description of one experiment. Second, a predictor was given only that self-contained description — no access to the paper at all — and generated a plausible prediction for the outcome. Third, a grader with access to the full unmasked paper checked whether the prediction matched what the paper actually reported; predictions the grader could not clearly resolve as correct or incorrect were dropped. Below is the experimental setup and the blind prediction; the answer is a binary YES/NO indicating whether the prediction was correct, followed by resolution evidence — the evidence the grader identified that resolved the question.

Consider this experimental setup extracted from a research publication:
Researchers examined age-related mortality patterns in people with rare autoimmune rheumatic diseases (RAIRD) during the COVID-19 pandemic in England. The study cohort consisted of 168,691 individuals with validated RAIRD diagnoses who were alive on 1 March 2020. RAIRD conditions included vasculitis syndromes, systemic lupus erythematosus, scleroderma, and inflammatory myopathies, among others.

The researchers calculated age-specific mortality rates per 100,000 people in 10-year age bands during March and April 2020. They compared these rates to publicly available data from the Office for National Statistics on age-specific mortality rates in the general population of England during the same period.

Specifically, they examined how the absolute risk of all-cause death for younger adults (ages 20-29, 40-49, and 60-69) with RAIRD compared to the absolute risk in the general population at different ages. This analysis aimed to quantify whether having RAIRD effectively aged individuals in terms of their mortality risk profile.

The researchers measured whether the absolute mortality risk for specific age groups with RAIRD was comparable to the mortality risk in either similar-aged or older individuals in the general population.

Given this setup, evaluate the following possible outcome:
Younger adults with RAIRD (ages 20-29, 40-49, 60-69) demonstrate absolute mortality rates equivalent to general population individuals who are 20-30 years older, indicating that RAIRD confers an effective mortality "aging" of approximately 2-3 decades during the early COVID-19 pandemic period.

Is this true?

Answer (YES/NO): NO